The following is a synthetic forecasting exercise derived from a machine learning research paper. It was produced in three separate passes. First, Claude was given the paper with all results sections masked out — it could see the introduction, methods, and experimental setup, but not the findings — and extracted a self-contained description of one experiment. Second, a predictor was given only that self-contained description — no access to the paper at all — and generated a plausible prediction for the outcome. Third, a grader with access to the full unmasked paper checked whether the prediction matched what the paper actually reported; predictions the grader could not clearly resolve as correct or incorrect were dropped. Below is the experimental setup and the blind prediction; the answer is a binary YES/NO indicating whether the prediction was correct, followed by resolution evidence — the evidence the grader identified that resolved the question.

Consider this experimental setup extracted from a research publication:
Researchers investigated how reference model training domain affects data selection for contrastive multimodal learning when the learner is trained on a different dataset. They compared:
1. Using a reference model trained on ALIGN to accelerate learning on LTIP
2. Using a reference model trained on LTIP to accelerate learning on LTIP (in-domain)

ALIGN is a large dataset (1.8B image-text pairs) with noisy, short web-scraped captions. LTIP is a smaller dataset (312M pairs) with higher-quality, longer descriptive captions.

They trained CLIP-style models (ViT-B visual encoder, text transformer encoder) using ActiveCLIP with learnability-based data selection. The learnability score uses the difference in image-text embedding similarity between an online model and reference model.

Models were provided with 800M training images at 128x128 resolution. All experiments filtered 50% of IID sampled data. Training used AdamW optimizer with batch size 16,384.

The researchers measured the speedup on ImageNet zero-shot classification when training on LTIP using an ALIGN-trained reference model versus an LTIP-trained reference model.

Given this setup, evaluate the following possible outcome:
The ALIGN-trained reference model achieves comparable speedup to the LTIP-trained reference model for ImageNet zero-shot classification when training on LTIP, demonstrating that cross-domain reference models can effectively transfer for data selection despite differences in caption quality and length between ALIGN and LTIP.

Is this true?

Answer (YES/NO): NO